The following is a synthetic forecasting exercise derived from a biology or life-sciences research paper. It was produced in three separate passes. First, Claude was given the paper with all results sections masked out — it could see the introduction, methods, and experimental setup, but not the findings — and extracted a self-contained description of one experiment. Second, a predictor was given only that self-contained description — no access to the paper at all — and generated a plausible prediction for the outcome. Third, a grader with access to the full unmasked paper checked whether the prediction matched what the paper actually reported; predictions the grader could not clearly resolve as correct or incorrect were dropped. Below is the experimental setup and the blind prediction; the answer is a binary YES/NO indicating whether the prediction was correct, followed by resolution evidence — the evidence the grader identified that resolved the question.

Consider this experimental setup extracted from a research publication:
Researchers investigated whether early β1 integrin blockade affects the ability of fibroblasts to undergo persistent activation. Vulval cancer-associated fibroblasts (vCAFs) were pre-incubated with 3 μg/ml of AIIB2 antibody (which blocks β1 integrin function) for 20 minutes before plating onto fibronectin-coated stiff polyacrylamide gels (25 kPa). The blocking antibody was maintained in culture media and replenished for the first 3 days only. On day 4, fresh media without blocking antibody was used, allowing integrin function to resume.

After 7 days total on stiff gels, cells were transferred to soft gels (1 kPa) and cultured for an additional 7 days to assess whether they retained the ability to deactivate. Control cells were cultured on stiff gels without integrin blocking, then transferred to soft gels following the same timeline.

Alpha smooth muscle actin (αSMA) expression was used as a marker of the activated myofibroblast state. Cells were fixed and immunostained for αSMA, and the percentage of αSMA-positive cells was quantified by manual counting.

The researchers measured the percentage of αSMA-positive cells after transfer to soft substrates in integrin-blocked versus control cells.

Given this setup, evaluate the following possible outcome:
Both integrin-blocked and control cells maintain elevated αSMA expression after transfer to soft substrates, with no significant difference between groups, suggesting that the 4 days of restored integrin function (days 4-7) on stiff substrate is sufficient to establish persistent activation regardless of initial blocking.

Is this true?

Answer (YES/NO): NO